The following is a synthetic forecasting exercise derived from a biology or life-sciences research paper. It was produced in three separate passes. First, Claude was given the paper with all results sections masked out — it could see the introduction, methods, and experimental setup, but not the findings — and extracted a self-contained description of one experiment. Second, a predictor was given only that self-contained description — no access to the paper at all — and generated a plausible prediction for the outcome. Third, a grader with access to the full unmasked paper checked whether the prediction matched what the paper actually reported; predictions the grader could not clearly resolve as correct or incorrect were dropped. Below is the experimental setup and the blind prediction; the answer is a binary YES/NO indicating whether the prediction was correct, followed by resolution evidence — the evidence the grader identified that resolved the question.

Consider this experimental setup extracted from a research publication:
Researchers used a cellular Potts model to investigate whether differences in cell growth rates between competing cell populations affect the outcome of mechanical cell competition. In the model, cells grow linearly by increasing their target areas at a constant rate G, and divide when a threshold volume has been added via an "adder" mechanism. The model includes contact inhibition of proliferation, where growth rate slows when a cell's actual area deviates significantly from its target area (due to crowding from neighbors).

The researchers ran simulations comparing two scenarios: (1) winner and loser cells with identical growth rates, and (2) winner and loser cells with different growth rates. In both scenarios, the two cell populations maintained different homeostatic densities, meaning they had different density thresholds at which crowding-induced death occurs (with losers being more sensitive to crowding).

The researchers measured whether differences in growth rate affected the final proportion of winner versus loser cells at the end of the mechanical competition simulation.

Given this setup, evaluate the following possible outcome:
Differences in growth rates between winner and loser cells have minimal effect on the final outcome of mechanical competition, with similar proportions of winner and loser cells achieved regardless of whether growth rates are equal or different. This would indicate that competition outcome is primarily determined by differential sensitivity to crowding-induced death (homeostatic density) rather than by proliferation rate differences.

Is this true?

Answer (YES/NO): YES